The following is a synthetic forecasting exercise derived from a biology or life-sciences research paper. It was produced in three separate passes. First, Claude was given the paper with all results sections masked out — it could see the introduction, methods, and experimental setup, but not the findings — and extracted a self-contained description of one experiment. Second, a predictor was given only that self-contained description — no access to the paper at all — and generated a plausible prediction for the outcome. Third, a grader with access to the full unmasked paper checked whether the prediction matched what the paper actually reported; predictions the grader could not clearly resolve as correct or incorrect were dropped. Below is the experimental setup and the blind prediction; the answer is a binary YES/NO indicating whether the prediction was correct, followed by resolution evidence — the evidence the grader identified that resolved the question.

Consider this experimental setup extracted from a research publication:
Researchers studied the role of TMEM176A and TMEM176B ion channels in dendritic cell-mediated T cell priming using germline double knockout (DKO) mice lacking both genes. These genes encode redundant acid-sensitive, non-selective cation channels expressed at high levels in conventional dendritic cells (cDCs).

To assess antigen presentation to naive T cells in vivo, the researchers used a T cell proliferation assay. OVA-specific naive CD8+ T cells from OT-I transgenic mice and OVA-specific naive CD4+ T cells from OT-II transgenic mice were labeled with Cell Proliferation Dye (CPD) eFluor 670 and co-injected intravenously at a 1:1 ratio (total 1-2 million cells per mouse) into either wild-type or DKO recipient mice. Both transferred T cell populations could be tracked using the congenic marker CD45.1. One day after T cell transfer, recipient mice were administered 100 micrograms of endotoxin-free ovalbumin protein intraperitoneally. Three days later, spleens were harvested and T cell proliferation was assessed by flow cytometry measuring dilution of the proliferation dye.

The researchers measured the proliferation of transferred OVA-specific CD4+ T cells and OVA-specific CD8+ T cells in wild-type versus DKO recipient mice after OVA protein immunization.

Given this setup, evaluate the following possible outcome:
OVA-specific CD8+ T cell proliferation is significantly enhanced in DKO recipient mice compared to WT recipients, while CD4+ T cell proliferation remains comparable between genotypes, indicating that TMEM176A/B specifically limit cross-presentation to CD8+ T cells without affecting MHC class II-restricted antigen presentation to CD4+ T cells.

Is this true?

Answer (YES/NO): NO